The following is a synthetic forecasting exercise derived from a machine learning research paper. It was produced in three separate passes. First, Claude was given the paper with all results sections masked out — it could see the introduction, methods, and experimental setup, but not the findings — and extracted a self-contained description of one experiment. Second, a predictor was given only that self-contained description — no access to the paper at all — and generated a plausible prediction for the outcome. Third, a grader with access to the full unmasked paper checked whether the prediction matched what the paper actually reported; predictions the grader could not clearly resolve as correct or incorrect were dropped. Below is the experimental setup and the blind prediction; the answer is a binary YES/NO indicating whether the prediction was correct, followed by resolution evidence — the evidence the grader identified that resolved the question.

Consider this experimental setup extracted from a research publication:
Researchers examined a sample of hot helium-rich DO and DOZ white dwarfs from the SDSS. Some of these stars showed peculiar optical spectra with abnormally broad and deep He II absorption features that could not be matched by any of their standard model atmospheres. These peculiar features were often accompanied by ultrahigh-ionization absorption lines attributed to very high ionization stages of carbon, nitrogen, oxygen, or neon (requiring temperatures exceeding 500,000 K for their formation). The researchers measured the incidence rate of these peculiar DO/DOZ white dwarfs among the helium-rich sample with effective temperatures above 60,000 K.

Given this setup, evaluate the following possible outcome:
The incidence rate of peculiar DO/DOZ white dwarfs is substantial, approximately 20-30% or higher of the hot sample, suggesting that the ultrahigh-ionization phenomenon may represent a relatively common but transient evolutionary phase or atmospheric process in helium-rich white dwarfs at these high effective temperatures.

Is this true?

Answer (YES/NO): YES